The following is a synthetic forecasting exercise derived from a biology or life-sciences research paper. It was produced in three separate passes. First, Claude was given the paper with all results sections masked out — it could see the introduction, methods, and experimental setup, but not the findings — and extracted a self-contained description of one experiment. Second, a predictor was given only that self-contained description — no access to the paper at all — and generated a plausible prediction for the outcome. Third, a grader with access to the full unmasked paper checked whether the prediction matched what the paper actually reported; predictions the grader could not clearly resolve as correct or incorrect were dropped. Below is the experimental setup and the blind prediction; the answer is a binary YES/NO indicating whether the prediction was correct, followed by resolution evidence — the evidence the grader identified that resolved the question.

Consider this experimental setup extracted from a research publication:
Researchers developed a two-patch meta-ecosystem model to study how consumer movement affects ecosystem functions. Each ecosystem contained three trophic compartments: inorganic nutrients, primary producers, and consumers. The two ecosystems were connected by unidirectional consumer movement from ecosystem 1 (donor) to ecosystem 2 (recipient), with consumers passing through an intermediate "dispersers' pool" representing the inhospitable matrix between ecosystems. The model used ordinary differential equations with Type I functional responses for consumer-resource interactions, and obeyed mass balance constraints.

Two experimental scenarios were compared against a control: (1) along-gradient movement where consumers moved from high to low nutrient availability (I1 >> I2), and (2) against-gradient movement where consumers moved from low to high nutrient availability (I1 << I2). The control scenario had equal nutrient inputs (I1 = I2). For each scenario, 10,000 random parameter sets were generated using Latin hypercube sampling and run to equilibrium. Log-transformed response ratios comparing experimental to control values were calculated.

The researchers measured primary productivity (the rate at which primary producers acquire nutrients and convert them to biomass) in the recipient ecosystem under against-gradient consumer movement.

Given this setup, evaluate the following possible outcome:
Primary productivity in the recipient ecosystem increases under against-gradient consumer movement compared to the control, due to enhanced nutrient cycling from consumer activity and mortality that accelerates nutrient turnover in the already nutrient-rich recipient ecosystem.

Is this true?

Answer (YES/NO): YES